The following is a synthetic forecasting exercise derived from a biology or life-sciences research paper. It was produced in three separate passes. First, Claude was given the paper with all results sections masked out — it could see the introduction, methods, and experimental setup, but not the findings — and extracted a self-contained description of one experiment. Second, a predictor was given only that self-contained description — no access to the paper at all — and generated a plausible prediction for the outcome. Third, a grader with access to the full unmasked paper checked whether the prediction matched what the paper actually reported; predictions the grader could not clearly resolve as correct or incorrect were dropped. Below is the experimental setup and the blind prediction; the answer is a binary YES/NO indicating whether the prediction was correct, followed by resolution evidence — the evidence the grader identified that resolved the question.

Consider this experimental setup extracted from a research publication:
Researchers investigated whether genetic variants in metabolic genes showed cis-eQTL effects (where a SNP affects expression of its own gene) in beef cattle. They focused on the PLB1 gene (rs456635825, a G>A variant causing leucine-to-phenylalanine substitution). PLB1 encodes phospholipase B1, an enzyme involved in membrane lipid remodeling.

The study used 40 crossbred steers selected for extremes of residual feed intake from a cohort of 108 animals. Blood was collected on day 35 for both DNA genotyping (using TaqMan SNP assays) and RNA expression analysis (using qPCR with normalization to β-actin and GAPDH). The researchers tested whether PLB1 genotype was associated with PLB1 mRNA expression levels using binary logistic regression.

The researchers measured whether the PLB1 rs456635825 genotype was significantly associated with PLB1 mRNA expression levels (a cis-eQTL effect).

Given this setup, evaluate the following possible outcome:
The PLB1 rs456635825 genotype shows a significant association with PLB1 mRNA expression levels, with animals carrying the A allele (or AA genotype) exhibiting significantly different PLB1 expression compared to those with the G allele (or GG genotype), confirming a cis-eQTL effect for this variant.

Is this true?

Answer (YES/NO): YES